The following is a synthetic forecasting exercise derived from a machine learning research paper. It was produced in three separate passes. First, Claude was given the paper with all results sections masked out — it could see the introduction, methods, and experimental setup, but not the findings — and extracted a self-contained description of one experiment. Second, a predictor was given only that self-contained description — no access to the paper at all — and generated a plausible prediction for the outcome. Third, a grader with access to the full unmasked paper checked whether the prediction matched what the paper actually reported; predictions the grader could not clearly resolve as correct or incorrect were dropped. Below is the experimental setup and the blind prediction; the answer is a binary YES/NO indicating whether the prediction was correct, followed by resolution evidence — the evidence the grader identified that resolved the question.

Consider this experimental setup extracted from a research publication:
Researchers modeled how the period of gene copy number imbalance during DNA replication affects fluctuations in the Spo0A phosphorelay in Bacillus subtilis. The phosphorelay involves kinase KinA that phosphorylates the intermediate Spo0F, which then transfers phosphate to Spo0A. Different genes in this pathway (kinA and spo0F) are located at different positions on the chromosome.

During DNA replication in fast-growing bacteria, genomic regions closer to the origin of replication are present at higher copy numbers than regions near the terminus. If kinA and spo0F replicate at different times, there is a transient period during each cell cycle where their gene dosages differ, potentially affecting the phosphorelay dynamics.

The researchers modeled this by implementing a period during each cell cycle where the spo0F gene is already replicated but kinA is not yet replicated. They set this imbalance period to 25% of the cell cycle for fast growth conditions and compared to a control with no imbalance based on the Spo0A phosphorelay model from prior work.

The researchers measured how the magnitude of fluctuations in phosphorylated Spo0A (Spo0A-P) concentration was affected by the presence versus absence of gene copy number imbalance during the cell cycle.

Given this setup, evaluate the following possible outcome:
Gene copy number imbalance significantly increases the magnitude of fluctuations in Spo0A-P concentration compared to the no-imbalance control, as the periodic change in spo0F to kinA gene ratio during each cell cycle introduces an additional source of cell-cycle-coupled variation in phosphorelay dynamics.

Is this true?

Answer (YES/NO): YES